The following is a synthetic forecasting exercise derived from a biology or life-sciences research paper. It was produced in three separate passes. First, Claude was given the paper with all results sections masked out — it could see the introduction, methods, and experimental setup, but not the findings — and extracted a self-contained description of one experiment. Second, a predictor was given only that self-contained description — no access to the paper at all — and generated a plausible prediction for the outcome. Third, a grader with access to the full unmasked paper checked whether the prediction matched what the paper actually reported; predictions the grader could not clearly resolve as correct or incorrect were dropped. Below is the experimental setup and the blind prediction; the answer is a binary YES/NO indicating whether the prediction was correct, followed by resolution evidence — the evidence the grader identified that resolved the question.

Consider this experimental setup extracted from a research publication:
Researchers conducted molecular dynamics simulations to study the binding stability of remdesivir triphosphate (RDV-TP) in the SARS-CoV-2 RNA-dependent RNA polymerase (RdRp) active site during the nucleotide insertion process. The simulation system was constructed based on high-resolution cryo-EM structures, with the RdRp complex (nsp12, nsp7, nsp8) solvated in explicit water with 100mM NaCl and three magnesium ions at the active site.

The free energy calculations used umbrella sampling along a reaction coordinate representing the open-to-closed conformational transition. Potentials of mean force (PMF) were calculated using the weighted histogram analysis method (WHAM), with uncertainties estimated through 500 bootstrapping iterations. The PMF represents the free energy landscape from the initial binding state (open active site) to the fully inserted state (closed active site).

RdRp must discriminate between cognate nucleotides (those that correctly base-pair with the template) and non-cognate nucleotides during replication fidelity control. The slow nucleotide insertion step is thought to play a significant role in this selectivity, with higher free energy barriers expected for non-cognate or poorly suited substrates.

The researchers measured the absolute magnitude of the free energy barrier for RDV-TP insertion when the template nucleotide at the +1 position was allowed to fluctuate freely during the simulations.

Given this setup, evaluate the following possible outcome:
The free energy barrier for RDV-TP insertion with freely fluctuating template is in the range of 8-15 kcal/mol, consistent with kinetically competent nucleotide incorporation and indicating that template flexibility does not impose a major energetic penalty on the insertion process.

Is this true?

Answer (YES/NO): NO